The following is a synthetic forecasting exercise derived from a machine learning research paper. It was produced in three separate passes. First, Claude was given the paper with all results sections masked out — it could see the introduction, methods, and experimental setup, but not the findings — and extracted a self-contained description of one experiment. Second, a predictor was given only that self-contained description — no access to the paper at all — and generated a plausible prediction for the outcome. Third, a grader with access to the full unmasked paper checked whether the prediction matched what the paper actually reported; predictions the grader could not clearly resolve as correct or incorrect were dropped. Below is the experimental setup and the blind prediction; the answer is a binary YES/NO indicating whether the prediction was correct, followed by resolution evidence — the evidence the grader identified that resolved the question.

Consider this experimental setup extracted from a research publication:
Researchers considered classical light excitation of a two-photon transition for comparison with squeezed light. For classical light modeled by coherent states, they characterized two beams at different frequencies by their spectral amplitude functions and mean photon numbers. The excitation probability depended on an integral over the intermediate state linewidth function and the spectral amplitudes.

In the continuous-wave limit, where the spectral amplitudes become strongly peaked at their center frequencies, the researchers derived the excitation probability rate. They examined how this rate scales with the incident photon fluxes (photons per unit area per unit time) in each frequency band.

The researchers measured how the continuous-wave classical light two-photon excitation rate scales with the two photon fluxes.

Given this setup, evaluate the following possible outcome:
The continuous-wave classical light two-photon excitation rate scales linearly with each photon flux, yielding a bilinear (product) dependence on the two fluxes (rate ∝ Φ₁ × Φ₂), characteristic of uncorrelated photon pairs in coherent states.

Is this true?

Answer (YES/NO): YES